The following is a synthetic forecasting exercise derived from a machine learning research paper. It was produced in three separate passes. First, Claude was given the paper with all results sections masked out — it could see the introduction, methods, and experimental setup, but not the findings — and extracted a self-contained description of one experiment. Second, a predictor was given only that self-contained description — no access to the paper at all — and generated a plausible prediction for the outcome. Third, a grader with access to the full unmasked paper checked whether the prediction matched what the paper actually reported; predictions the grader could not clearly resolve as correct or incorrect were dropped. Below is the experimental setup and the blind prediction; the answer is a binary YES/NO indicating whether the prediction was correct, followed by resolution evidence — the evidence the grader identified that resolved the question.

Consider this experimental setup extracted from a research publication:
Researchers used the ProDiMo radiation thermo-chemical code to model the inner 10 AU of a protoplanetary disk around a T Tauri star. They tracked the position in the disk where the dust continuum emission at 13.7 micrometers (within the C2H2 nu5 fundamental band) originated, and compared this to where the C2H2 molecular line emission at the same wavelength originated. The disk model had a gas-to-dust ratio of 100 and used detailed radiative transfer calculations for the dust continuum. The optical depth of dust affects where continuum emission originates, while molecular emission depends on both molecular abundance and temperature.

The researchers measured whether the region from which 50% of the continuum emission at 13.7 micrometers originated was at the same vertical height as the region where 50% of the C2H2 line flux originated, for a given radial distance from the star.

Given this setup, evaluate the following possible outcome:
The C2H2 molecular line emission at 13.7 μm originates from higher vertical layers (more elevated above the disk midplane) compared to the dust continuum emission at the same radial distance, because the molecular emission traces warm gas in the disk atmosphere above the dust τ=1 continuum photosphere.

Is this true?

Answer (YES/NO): YES